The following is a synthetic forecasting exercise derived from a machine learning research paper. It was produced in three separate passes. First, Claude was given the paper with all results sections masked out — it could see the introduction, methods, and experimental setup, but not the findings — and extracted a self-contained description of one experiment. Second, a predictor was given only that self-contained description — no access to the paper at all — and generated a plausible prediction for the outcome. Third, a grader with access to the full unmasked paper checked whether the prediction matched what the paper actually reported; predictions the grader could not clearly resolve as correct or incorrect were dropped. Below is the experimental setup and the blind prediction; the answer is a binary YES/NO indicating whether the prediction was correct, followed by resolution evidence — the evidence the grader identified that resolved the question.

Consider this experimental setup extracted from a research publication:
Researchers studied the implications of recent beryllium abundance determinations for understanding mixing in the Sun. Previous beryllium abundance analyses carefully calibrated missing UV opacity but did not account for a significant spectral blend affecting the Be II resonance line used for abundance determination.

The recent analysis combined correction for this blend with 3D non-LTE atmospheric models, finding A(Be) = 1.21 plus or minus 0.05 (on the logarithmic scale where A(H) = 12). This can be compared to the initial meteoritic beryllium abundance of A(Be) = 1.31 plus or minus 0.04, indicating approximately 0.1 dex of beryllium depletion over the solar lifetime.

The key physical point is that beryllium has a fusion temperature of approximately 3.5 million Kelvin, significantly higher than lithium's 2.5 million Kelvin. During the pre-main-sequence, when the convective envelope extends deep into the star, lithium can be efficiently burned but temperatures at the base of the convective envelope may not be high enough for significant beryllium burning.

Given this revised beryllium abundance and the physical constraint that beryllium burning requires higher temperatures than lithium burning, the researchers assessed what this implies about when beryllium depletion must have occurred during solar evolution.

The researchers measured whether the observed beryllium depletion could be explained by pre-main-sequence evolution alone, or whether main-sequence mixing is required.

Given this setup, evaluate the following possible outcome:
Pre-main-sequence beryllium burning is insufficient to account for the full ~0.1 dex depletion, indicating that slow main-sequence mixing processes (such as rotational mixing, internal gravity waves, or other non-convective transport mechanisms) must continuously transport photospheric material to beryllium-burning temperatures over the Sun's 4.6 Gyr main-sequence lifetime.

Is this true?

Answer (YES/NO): YES